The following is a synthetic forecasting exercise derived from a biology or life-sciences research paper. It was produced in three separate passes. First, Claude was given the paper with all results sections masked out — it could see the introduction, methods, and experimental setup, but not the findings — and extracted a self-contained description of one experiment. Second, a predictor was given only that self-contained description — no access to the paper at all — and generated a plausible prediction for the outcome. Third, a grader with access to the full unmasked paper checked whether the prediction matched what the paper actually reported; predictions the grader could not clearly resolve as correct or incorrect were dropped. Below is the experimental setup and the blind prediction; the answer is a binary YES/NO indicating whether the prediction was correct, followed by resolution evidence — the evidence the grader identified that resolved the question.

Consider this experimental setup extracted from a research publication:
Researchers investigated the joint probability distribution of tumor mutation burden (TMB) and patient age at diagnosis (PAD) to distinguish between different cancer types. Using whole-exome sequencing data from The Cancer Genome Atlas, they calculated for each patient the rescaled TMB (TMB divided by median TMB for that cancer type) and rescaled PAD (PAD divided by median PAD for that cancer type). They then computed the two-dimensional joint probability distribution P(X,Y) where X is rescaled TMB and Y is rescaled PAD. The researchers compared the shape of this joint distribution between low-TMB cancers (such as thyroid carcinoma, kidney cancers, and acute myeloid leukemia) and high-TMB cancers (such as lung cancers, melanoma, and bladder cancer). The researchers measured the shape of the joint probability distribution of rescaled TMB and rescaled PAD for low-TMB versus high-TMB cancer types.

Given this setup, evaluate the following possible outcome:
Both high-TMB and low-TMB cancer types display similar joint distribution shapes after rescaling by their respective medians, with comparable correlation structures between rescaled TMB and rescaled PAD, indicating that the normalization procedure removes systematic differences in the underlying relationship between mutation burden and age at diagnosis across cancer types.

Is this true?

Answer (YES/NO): NO